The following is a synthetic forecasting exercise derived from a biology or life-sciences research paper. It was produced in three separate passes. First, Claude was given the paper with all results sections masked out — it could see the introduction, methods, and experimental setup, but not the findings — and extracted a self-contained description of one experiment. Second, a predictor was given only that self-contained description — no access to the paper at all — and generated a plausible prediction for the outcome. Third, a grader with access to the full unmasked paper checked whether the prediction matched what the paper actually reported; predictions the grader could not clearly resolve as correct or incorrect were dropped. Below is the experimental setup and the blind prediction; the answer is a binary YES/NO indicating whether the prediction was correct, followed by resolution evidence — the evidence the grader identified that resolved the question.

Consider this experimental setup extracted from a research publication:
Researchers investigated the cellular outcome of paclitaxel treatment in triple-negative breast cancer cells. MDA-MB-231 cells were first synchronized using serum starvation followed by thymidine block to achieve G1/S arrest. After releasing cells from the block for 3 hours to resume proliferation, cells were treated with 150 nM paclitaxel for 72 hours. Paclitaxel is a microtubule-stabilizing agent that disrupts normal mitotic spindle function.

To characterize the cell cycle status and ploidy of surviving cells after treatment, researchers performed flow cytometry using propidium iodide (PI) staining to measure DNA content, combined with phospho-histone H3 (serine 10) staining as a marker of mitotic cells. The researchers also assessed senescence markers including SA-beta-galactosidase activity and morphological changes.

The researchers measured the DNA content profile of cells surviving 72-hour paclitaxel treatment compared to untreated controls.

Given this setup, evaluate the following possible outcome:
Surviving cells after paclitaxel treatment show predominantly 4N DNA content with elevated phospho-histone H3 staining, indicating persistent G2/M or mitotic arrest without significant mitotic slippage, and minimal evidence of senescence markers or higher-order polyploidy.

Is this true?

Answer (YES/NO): NO